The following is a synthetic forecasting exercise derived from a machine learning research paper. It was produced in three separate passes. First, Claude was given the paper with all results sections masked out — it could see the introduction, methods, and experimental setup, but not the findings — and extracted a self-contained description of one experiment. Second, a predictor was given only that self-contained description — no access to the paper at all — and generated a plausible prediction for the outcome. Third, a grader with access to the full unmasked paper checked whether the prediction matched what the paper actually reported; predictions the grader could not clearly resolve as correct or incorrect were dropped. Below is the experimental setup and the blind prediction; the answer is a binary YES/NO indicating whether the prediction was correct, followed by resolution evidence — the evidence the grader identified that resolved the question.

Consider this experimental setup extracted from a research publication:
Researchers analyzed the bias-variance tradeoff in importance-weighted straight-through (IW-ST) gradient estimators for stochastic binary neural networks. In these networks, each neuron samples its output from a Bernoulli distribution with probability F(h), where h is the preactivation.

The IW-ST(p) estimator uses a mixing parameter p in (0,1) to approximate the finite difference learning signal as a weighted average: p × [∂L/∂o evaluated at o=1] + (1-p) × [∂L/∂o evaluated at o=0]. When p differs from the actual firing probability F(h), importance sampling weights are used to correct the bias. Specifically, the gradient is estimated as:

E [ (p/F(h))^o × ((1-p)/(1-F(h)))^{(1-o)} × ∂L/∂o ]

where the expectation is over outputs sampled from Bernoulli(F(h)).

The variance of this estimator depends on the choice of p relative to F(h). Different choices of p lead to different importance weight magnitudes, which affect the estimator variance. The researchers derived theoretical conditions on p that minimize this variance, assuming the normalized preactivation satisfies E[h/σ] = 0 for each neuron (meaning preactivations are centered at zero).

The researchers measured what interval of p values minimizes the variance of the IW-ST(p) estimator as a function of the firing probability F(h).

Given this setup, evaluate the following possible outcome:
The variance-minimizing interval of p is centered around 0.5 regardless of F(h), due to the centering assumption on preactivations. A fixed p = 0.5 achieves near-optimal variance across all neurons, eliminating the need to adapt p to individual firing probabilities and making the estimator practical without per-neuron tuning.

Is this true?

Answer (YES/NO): NO